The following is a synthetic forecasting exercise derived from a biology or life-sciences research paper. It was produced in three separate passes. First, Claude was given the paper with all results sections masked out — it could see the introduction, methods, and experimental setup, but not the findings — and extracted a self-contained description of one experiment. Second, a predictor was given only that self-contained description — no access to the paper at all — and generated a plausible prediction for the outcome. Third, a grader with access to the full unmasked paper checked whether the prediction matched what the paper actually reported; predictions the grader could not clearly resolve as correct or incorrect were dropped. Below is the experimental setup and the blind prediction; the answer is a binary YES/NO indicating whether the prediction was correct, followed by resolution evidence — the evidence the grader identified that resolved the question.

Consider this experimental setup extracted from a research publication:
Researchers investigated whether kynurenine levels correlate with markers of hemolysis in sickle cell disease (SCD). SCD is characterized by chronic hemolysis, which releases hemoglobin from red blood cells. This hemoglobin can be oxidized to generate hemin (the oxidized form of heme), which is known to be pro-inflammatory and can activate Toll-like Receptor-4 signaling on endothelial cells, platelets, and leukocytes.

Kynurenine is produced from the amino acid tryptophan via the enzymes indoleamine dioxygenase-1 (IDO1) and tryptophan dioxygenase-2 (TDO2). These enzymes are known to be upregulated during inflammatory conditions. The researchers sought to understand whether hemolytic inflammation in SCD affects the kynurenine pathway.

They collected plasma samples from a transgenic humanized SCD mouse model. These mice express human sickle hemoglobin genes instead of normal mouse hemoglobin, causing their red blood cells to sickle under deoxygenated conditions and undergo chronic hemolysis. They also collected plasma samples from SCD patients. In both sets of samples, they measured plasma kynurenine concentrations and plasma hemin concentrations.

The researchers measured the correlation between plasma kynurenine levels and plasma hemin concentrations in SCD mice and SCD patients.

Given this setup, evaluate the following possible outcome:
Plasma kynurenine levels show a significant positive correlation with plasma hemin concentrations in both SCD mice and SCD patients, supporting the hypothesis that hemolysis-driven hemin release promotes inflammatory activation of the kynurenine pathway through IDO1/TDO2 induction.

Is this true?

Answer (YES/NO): NO